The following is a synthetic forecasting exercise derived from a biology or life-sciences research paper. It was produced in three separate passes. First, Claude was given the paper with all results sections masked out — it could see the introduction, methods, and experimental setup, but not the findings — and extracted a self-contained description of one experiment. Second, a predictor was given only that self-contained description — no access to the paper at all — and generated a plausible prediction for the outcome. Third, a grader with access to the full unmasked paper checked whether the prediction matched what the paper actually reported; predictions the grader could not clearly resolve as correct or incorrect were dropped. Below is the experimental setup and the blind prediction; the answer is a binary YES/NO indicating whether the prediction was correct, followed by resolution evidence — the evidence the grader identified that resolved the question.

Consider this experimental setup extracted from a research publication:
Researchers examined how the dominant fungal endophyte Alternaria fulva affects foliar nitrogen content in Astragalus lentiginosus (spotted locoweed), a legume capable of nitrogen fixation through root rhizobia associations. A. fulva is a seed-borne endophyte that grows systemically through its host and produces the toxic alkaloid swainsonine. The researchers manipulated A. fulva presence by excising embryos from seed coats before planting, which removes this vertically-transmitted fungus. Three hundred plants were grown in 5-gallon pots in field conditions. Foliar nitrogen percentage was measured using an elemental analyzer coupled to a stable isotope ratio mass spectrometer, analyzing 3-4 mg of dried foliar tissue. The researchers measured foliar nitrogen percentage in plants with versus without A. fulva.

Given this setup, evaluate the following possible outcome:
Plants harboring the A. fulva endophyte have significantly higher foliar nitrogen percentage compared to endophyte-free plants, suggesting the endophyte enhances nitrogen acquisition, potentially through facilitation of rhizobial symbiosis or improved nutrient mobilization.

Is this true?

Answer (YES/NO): NO